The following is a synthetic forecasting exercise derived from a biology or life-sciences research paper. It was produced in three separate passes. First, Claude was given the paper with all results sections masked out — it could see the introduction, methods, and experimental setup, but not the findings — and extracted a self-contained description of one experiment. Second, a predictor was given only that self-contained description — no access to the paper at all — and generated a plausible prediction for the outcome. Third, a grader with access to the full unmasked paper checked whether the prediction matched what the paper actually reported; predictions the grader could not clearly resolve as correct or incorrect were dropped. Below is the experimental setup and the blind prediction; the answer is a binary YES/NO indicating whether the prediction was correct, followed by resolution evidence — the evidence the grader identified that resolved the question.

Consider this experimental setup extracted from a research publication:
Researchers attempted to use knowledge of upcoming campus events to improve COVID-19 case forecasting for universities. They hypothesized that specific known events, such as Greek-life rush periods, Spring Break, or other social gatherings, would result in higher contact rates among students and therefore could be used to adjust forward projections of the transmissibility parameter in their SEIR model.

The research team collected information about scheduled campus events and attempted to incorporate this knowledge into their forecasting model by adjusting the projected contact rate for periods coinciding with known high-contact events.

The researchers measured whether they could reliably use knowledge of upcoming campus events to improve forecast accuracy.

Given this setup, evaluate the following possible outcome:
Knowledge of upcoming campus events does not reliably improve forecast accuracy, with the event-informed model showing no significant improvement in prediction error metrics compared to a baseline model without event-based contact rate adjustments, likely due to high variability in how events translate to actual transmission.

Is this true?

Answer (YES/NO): NO